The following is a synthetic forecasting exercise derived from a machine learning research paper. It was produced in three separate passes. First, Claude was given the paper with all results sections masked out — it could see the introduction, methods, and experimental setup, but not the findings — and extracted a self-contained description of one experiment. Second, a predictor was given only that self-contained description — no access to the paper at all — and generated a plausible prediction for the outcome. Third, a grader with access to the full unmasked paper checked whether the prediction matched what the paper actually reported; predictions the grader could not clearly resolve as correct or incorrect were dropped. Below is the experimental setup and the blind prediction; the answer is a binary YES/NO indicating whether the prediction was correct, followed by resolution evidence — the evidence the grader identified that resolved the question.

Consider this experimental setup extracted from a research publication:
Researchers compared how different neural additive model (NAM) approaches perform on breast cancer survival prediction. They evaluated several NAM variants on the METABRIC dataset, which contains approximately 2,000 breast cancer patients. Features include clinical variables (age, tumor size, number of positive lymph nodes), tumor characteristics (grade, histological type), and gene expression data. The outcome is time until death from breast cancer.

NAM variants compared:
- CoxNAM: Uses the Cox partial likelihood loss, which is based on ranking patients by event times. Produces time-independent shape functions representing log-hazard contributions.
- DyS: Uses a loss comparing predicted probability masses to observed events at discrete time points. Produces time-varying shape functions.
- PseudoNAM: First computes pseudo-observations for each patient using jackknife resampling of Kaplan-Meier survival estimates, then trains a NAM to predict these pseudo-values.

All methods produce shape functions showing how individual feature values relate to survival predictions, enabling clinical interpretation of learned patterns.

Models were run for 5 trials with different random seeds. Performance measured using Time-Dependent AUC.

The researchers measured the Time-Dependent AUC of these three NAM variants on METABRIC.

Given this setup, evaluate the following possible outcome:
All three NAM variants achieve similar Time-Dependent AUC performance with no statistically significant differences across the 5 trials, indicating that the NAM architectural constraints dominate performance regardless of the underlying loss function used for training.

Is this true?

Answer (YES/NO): NO